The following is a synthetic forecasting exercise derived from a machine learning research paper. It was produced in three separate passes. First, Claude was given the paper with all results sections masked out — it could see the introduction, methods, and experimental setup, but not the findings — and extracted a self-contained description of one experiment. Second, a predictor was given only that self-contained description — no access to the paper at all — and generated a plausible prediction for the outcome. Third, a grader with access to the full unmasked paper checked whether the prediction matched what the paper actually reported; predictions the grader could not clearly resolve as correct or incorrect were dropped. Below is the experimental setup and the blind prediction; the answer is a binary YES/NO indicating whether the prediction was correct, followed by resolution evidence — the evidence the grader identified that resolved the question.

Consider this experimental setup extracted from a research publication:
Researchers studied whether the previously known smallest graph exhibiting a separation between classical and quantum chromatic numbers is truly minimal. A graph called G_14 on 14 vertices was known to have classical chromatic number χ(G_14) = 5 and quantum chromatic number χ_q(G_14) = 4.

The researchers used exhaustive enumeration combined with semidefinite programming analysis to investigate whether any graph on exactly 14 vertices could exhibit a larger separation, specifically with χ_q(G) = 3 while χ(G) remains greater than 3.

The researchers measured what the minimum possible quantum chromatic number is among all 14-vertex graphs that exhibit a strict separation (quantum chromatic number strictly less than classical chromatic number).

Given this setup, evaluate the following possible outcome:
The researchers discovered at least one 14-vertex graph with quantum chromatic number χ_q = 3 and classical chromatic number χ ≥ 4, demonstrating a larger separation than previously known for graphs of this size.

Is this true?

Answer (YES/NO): NO